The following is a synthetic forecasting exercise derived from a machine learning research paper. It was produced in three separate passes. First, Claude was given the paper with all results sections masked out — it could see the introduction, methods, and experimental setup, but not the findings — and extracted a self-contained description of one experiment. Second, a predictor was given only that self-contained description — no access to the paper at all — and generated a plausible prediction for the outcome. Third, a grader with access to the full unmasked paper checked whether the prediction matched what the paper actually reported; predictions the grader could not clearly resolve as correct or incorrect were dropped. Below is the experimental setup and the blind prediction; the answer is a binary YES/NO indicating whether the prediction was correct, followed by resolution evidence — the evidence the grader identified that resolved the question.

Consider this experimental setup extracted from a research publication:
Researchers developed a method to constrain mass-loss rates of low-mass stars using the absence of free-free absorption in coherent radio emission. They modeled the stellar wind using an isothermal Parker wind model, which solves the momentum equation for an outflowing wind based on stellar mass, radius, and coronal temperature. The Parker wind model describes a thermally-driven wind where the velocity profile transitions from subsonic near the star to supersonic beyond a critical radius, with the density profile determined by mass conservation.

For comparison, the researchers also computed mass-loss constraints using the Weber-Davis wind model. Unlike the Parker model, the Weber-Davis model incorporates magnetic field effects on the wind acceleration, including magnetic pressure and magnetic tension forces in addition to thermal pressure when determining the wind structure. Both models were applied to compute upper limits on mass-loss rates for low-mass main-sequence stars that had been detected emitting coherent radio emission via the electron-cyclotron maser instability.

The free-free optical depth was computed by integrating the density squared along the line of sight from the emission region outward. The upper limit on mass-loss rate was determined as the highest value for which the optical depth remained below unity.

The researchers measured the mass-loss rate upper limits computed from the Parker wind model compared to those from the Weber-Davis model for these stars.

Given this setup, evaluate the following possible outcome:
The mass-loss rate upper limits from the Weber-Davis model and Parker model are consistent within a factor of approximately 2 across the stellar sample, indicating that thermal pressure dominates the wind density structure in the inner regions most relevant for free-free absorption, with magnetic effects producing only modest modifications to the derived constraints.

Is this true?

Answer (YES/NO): YES